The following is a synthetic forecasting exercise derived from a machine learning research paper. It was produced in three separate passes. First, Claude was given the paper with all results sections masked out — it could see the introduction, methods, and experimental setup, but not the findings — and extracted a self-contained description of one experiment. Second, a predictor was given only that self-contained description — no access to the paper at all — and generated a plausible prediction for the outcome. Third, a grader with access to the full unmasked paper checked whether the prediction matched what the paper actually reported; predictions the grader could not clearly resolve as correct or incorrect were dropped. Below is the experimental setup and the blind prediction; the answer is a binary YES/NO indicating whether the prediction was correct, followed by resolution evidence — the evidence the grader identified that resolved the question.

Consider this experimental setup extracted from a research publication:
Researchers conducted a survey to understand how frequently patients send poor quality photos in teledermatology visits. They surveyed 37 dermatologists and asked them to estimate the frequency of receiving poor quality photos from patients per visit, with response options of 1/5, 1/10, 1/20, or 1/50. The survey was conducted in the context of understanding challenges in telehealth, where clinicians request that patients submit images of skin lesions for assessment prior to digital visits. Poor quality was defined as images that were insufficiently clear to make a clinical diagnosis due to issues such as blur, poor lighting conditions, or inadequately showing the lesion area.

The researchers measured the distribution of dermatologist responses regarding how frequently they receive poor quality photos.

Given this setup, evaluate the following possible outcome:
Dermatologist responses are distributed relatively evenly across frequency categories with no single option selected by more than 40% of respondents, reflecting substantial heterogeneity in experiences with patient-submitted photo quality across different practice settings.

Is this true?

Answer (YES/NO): NO